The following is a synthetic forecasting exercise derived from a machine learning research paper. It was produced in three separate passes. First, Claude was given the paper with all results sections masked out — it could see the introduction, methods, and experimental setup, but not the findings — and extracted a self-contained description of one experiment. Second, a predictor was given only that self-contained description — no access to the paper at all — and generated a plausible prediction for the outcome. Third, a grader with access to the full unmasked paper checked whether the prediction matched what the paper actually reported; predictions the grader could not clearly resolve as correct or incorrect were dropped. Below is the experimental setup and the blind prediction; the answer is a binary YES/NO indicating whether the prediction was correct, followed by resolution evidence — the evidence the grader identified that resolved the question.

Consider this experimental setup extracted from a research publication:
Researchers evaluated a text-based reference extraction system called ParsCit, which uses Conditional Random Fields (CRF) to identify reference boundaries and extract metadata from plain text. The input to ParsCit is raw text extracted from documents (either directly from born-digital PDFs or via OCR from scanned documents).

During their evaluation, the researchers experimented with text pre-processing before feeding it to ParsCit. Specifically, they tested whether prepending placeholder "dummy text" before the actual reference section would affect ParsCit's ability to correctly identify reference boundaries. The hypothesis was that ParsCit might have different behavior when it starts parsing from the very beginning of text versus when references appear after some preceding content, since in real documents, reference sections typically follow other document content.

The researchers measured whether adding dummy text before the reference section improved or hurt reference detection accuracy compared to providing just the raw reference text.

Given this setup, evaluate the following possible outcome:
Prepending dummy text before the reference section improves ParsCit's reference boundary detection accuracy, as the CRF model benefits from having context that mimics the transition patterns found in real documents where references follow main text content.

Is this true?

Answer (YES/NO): YES